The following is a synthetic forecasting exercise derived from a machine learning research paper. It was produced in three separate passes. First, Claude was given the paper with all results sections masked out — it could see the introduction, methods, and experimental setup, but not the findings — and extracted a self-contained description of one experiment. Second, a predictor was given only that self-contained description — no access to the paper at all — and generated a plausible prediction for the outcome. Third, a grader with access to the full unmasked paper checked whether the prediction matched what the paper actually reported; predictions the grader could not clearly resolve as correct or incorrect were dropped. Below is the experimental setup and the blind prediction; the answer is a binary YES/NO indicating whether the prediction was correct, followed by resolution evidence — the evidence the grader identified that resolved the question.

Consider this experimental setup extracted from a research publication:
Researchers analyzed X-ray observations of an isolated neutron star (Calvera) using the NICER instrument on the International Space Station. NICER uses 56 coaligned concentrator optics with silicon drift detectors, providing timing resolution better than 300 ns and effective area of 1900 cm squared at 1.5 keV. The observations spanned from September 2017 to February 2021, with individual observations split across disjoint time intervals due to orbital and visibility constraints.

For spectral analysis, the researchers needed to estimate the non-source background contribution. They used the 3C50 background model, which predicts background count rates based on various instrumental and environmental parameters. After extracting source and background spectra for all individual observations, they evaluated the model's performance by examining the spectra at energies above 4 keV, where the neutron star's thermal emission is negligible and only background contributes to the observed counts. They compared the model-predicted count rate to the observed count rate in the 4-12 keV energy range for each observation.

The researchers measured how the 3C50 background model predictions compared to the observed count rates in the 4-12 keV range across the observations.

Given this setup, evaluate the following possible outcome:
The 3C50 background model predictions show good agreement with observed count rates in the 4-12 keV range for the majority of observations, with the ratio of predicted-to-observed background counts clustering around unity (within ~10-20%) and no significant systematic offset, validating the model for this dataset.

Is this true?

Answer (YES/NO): NO